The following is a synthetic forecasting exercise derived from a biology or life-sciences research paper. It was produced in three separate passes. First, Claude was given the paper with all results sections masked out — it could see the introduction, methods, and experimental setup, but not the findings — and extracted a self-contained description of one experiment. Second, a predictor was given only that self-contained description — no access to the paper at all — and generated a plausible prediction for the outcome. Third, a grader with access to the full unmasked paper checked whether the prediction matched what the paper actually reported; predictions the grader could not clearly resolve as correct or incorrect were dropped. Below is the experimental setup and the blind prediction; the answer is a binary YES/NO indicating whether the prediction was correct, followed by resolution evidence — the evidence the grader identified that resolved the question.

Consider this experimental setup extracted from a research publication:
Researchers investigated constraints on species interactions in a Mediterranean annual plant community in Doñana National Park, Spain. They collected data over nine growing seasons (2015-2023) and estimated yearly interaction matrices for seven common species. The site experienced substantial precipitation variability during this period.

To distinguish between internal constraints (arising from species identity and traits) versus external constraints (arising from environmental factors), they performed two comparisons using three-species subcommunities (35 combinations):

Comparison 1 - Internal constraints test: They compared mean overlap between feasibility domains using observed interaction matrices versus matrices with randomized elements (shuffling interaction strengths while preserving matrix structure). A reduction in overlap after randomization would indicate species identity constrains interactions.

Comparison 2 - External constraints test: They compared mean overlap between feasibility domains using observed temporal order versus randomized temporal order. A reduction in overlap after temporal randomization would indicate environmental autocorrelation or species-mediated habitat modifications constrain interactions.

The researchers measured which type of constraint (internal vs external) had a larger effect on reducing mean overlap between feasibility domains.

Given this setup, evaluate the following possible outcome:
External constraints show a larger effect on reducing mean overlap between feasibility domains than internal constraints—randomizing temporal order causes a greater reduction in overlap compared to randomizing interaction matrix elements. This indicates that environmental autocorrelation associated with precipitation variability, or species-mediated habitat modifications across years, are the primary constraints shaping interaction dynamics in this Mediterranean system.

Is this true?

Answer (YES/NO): NO